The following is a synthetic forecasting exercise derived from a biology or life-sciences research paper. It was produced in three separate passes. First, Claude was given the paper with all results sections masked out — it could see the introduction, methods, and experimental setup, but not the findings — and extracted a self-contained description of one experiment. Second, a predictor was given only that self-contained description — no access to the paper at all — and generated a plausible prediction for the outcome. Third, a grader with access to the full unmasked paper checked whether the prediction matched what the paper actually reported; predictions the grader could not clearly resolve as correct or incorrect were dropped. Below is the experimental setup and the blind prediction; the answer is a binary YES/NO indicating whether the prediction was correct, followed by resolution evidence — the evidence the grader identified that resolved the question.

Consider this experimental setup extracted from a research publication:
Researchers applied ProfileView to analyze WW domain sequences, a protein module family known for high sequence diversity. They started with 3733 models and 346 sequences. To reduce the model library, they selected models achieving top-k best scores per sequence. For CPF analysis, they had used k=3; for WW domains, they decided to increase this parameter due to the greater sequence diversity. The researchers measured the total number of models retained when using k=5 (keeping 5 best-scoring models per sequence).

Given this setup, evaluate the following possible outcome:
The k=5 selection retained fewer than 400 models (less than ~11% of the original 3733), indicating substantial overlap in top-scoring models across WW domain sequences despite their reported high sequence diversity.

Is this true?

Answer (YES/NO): NO